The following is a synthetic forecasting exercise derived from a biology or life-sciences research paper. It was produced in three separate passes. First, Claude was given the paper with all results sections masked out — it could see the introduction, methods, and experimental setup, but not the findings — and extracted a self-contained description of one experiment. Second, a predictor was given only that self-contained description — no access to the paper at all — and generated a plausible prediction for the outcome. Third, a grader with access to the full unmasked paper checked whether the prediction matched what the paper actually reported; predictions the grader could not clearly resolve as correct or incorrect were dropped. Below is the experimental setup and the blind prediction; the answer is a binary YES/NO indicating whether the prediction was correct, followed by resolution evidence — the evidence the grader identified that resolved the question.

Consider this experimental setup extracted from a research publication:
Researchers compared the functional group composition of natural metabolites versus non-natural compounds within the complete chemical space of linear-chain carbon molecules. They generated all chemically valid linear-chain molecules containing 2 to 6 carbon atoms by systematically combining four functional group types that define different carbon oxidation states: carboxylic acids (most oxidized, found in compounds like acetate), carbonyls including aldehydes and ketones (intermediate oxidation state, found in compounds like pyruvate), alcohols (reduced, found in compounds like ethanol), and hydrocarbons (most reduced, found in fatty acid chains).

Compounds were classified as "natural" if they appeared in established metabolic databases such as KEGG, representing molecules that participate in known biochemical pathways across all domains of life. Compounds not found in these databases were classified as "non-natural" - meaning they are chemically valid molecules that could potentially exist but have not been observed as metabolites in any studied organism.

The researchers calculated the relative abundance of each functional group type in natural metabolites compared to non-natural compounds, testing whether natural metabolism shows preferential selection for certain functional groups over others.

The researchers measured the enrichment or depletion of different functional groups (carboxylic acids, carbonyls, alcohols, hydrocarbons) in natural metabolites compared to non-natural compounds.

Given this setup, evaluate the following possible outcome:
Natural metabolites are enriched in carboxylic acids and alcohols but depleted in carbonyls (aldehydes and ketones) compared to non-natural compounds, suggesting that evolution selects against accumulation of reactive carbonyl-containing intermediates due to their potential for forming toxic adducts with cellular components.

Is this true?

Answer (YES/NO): NO